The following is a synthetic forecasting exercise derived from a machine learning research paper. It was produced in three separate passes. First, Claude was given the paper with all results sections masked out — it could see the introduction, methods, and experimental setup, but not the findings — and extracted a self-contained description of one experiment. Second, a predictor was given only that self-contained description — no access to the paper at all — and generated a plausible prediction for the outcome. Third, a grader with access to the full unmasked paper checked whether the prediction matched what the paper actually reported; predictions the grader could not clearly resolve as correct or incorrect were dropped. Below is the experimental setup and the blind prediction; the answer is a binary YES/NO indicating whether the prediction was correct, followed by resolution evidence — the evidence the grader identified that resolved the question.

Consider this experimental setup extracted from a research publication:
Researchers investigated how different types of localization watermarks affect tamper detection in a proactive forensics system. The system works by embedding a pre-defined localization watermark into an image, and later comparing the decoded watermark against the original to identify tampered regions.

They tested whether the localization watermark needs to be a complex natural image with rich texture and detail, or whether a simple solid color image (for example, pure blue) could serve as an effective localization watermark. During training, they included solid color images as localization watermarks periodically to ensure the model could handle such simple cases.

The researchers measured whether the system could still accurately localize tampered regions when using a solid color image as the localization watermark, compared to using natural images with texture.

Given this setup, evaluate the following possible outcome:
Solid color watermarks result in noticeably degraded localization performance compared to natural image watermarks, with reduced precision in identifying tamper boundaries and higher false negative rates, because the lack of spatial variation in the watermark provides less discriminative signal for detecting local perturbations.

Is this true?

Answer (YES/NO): NO